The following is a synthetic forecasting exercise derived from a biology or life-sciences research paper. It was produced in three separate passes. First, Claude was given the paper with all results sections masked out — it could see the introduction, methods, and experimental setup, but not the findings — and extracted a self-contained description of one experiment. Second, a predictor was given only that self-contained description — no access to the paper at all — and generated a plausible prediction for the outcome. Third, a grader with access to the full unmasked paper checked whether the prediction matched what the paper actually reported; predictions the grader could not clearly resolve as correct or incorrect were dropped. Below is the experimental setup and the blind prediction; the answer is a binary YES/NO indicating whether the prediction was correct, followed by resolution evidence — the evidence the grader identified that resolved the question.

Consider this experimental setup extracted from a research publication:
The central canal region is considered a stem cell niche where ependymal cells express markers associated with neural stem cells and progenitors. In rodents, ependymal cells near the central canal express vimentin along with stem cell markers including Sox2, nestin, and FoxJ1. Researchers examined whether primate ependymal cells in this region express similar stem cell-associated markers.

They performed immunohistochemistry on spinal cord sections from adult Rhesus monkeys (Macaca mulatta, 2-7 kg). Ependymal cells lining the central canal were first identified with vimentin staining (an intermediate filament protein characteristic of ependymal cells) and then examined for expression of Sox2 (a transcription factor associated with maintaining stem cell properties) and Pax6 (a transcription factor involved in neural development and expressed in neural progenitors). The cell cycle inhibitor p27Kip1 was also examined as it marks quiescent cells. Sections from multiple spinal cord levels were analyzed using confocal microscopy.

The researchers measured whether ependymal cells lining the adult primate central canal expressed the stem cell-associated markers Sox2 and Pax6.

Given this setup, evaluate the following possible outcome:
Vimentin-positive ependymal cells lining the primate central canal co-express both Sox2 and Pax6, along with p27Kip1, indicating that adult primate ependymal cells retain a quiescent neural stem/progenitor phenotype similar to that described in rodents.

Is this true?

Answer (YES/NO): YES